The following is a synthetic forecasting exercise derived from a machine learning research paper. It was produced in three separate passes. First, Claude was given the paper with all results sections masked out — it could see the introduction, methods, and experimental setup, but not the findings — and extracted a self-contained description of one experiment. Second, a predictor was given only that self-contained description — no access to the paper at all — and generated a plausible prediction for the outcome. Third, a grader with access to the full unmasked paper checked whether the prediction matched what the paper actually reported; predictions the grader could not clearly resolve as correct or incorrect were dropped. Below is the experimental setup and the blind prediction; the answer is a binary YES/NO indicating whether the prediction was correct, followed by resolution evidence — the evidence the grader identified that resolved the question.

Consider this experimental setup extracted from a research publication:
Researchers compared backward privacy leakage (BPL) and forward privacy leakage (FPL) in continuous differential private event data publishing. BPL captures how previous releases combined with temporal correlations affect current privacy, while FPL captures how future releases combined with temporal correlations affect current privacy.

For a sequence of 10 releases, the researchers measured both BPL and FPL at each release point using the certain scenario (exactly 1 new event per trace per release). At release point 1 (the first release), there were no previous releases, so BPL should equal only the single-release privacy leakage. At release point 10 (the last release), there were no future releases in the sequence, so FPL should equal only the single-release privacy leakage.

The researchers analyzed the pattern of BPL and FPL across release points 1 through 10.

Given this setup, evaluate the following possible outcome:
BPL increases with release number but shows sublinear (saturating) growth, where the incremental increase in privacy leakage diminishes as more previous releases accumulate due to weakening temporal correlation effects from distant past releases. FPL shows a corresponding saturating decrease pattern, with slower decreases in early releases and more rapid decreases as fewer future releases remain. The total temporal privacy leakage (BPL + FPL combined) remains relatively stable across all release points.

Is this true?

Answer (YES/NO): NO